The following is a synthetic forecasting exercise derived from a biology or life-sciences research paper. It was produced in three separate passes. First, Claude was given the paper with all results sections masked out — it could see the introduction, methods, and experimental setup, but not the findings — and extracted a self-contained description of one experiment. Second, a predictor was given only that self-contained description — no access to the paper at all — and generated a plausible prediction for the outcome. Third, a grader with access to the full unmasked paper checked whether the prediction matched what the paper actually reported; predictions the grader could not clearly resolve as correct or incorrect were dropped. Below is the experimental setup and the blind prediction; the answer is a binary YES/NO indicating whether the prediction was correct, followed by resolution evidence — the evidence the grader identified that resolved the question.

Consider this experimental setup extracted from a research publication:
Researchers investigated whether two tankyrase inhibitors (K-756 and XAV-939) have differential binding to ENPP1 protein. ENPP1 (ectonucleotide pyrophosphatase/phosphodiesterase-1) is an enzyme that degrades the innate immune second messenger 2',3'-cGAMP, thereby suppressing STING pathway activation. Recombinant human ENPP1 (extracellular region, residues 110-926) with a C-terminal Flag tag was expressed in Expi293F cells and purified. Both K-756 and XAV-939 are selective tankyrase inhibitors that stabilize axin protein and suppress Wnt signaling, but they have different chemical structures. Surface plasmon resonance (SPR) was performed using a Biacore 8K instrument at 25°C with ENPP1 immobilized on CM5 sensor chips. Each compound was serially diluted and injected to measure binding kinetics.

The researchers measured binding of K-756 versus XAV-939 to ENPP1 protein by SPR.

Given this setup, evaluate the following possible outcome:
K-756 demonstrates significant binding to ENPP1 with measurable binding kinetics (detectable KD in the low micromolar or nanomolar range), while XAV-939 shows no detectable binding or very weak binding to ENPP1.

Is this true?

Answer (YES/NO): YES